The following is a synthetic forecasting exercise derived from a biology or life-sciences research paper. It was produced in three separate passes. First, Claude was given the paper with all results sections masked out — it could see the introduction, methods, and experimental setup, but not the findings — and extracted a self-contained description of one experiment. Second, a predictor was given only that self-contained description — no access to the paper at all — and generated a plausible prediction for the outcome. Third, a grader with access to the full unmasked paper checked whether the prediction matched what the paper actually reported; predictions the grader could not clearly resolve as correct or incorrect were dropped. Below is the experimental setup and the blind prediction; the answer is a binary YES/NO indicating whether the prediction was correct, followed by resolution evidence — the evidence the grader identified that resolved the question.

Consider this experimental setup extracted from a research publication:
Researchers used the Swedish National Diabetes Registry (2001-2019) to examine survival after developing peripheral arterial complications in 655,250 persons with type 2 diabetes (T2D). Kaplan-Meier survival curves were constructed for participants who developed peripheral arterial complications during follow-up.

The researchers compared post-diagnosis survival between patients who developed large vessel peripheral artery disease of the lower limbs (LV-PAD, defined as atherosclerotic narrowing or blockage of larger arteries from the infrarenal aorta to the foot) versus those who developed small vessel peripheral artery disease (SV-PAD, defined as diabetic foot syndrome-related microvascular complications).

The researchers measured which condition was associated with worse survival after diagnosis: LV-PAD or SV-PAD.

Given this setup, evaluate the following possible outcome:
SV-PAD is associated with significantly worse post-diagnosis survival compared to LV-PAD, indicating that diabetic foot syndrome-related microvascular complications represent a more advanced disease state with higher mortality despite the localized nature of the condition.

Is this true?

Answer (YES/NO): YES